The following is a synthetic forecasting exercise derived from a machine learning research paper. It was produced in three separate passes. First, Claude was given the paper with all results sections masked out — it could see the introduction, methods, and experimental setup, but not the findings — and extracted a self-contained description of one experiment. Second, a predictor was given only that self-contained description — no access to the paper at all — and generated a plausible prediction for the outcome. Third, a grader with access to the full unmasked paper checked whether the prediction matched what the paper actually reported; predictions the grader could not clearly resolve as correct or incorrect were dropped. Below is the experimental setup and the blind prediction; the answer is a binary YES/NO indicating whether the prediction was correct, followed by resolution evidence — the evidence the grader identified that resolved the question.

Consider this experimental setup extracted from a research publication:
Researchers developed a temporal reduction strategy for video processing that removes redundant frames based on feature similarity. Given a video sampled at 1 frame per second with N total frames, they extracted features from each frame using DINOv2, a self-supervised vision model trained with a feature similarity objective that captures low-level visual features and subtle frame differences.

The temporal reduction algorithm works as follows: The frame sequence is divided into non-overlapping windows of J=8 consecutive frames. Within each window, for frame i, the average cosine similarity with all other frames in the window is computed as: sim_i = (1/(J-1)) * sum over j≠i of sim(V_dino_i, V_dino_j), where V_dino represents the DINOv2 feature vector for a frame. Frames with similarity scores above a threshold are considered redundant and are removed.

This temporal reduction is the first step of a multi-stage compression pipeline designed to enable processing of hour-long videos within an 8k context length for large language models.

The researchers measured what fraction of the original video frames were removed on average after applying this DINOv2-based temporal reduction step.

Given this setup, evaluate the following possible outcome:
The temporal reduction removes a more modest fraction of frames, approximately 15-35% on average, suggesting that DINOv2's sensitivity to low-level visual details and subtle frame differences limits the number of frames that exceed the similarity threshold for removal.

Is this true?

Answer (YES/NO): NO